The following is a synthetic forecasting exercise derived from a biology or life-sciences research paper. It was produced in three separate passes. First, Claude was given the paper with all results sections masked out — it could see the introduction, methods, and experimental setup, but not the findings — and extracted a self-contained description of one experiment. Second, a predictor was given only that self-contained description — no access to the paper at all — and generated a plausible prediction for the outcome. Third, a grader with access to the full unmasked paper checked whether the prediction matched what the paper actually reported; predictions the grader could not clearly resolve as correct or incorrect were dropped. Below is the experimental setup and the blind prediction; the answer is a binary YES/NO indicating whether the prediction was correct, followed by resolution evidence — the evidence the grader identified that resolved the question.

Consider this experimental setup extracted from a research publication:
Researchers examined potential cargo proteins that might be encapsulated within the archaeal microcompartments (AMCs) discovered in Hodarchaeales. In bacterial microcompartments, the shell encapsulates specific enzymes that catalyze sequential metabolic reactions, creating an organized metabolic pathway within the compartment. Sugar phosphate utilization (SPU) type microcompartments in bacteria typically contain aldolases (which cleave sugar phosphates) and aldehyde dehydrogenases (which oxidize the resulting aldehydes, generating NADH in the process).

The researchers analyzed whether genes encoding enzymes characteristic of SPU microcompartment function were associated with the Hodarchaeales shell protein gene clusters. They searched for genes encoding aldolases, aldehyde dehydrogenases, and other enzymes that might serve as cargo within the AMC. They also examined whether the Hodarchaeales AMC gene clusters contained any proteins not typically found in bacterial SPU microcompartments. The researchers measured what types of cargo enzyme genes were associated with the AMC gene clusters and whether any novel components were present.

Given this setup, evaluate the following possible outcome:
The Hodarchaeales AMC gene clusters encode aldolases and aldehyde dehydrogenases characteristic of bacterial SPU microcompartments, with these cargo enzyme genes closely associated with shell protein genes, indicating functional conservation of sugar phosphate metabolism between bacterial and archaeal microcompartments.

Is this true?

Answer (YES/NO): YES